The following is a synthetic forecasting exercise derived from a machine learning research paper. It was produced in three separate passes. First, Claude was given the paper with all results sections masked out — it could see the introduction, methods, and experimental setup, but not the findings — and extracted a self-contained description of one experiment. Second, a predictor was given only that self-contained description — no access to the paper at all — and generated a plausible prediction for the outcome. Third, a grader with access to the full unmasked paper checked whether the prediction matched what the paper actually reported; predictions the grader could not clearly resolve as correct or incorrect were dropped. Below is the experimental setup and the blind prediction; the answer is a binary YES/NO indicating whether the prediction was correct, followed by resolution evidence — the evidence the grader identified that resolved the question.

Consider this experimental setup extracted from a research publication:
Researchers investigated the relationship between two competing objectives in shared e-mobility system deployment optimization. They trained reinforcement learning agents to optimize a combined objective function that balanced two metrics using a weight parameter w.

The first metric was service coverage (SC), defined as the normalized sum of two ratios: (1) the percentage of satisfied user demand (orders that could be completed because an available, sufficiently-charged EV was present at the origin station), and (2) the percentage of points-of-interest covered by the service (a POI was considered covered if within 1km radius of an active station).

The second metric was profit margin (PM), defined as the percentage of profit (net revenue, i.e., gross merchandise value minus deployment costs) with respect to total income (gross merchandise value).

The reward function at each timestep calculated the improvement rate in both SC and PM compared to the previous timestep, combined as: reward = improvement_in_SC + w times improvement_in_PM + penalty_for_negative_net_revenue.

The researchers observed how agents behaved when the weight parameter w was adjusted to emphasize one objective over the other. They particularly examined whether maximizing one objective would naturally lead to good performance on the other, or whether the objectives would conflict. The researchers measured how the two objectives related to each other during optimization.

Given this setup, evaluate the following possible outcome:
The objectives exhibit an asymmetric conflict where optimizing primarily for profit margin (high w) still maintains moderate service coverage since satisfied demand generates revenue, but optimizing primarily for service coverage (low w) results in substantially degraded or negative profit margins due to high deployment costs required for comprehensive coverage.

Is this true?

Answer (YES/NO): NO